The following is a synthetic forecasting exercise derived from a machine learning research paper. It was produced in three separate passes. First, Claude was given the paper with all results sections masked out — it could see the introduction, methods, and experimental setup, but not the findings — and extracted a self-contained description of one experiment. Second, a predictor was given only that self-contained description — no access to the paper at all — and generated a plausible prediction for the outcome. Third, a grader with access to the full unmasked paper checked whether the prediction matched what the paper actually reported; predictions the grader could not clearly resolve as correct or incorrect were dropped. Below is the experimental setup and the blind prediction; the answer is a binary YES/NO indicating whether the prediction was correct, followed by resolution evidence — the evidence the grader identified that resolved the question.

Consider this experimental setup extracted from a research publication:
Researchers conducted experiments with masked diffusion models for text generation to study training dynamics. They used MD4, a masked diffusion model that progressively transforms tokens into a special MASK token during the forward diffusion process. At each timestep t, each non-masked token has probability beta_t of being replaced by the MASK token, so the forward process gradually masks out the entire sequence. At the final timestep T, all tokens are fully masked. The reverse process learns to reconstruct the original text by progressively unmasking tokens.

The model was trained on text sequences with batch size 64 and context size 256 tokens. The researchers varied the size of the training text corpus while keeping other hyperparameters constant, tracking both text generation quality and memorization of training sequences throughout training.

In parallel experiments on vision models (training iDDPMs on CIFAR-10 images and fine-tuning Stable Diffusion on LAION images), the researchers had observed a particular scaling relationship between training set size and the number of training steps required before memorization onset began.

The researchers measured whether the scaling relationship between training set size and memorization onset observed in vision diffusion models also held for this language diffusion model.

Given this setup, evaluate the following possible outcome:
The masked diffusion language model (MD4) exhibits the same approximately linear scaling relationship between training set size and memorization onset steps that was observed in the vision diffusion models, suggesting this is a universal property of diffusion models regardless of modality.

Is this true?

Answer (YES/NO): YES